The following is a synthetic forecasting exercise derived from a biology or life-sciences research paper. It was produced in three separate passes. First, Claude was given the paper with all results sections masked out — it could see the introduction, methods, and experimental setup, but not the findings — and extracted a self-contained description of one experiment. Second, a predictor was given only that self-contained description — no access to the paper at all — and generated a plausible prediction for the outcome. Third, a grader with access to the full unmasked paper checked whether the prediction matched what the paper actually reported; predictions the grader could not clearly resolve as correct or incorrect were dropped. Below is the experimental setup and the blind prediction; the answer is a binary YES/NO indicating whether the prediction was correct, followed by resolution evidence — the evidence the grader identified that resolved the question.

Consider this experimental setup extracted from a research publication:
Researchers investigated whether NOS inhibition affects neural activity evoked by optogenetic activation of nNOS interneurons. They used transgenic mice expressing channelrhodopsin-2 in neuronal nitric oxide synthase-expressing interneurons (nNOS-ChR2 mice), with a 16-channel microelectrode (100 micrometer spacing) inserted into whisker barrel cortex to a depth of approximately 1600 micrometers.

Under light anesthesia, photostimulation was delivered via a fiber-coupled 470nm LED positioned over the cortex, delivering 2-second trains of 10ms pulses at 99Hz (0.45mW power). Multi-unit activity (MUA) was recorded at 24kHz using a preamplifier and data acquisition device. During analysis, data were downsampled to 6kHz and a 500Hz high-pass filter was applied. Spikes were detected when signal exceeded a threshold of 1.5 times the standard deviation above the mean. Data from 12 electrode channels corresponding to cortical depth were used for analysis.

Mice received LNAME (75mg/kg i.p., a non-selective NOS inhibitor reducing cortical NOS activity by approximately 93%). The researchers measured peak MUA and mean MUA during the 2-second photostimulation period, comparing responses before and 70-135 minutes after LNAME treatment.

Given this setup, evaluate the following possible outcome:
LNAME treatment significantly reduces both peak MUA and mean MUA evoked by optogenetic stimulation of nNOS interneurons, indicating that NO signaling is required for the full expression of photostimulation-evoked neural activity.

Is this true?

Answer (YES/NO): NO